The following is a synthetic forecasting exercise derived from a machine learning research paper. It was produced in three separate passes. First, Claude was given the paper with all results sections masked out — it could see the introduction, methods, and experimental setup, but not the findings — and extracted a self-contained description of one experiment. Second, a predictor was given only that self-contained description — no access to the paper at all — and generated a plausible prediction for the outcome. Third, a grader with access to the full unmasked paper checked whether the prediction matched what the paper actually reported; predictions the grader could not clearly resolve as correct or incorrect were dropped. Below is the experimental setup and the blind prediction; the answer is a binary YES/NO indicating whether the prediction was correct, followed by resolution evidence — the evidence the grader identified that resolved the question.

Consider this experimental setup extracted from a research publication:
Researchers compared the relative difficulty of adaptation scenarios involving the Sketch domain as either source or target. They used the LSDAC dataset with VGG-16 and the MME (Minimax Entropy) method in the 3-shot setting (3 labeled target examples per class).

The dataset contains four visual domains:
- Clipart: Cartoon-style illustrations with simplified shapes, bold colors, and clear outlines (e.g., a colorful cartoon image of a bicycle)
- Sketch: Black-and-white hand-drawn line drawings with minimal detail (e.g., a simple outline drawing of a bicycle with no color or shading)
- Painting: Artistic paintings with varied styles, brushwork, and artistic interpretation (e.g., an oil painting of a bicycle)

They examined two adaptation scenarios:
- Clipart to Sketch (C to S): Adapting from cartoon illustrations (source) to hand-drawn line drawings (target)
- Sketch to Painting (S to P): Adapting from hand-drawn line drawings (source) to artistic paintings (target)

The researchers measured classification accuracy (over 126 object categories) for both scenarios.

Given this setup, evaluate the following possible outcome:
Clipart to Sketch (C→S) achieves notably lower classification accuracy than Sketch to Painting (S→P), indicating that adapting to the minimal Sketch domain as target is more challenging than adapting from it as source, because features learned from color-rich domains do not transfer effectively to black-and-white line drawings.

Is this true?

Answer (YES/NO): YES